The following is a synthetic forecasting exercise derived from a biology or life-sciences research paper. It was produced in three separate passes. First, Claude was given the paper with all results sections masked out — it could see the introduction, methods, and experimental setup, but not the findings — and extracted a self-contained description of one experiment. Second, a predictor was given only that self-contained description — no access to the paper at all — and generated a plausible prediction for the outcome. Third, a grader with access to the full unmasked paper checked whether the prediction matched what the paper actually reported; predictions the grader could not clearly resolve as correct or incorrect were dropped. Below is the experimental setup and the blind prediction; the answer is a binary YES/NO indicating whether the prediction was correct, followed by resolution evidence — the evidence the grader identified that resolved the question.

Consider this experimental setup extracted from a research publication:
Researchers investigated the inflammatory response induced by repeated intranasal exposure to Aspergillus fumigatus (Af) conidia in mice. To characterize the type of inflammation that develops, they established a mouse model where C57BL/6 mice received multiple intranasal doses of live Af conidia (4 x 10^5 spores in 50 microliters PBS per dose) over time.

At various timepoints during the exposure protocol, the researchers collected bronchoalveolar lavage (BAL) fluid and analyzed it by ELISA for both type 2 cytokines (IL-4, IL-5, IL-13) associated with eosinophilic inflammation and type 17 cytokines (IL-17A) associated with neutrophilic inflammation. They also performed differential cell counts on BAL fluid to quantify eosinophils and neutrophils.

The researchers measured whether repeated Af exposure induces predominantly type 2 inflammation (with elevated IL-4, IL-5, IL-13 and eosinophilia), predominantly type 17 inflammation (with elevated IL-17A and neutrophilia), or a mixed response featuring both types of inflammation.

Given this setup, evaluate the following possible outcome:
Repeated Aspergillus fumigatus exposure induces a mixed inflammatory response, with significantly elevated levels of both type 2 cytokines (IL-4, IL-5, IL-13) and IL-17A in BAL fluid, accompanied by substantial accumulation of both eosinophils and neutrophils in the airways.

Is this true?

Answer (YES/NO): NO